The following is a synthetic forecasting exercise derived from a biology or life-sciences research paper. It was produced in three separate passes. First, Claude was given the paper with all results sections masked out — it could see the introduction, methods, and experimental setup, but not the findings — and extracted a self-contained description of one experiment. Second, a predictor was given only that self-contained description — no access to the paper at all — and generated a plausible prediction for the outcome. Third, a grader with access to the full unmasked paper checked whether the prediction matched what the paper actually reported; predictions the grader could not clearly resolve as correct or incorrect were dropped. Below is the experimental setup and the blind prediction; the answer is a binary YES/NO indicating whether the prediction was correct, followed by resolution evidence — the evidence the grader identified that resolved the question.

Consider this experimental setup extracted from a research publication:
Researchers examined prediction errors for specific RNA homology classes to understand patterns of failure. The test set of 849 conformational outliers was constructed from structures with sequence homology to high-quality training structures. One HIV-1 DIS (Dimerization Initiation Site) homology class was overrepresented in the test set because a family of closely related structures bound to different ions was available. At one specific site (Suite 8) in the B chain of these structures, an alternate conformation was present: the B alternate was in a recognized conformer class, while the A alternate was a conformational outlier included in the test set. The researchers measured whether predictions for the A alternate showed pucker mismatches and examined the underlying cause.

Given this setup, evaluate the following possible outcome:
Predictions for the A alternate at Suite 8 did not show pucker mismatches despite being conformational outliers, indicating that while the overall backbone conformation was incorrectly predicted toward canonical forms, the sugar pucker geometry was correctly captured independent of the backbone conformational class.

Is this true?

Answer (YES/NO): NO